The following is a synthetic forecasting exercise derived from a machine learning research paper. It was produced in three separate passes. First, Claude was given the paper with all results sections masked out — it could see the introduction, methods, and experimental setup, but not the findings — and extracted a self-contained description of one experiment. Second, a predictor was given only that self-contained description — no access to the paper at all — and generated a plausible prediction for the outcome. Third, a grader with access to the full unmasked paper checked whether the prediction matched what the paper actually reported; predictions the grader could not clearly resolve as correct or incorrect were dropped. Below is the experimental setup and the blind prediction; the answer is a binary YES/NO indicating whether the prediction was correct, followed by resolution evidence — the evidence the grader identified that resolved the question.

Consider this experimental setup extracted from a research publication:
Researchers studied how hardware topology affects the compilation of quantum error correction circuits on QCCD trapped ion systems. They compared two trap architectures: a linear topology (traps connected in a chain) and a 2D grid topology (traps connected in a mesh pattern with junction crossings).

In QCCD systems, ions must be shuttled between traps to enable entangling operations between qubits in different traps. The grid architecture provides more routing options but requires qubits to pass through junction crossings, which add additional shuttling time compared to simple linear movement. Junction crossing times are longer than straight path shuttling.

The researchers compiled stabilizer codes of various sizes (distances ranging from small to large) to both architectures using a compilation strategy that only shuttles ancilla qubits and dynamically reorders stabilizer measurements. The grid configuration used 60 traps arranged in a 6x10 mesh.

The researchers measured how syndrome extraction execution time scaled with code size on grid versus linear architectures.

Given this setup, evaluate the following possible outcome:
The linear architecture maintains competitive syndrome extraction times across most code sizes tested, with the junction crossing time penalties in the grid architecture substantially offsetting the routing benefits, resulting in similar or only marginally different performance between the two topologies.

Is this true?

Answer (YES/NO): NO